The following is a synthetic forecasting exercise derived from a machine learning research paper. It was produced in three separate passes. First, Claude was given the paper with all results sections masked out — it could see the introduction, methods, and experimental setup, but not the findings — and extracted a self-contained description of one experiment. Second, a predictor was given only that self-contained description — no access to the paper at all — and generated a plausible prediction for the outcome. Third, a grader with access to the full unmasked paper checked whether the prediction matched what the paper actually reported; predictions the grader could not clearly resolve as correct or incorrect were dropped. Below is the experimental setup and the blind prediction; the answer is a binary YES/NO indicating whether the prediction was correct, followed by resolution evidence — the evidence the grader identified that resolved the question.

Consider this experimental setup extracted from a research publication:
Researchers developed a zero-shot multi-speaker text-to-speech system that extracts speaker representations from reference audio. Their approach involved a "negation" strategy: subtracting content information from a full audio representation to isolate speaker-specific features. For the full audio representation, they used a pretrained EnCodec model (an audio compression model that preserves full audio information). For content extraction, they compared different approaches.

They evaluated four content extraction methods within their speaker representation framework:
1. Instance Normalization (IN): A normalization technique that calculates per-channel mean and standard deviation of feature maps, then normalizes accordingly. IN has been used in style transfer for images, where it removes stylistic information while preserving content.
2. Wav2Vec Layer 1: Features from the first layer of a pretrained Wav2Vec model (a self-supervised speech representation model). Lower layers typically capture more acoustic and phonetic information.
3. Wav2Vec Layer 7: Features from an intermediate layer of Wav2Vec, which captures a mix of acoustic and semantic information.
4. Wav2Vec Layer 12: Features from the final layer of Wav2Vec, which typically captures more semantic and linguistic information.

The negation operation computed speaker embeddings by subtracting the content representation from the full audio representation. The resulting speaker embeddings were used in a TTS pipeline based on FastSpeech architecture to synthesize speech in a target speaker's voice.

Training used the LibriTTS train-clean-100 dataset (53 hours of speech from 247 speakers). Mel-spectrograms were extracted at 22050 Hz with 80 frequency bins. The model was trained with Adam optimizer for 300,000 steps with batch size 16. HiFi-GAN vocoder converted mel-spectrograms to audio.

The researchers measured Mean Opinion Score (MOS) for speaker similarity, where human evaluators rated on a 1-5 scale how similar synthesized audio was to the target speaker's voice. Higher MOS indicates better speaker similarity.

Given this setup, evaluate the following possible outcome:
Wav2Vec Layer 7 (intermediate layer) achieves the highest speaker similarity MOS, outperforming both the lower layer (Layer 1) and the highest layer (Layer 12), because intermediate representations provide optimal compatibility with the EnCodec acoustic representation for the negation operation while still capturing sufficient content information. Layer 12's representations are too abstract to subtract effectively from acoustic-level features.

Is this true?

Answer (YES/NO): NO